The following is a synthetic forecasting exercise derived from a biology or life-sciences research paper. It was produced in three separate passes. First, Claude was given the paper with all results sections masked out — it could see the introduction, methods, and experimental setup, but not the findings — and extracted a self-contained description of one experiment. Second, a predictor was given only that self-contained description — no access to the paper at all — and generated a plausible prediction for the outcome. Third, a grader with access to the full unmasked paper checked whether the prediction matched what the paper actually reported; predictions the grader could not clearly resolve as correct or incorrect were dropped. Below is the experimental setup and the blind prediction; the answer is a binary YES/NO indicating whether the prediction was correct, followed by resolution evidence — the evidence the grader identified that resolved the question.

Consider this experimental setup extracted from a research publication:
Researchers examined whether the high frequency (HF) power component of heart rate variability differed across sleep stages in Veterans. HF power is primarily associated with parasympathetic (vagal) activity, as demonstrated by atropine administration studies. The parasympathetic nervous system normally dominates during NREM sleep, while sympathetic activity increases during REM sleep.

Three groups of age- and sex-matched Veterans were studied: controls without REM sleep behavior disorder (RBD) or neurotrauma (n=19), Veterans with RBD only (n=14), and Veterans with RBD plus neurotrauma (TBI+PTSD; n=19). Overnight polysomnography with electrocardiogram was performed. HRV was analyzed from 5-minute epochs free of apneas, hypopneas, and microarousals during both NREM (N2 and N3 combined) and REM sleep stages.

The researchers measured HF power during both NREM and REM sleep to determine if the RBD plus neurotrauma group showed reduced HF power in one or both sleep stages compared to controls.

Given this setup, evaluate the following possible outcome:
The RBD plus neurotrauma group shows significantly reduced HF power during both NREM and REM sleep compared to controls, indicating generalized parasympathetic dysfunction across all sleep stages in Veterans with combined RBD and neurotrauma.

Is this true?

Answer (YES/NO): NO